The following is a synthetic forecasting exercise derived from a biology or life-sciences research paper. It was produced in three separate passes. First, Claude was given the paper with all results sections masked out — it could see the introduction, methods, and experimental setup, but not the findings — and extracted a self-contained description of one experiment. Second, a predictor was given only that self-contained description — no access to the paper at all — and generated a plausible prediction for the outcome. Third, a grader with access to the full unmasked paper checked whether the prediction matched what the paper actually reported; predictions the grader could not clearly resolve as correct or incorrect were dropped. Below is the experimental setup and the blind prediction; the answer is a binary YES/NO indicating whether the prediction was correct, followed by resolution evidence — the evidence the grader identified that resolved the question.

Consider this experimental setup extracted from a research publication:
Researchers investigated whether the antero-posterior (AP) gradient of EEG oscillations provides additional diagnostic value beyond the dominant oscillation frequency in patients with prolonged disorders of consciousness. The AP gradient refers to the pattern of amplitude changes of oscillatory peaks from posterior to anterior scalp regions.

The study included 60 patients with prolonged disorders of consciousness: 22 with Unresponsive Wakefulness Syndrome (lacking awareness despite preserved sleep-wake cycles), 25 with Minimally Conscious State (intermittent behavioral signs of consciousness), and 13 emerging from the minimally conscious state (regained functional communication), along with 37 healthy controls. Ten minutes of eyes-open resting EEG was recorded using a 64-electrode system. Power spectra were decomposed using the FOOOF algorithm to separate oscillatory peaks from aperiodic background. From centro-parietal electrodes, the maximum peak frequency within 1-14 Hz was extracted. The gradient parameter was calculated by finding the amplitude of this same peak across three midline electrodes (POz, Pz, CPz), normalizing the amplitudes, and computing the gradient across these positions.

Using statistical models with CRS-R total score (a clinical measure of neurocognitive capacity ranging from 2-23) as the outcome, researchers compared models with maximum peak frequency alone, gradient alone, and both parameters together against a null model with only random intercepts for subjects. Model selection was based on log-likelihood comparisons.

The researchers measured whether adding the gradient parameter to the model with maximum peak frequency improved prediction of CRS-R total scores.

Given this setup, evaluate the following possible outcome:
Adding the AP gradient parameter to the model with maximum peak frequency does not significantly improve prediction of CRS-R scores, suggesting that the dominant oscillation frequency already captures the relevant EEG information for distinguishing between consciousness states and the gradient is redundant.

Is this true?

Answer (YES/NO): YES